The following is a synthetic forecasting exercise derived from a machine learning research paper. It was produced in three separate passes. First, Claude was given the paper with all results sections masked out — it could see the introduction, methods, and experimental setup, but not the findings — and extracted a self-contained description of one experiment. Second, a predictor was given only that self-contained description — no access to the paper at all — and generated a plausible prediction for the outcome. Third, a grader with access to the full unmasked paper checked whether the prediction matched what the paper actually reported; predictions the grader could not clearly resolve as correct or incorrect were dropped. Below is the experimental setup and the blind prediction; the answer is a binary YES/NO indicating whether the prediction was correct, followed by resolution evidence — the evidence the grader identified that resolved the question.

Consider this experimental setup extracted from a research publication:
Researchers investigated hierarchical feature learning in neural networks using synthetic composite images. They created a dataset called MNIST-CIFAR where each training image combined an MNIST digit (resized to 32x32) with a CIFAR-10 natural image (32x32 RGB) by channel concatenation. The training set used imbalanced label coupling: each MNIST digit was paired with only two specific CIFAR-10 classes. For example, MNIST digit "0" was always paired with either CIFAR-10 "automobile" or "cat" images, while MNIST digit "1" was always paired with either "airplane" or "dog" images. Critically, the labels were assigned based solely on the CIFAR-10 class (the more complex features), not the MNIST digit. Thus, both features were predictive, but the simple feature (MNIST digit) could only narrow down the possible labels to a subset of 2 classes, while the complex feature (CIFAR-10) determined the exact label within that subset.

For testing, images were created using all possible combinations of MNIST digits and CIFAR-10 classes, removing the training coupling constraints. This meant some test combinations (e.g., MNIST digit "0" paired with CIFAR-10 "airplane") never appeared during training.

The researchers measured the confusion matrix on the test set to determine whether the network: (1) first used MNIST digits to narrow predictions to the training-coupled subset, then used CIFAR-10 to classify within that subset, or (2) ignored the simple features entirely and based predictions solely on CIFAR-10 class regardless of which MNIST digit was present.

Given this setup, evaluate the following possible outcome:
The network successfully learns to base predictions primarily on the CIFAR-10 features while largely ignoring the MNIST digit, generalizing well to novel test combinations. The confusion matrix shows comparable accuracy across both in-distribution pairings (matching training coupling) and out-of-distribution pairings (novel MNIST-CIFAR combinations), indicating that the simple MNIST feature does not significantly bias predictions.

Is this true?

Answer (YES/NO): NO